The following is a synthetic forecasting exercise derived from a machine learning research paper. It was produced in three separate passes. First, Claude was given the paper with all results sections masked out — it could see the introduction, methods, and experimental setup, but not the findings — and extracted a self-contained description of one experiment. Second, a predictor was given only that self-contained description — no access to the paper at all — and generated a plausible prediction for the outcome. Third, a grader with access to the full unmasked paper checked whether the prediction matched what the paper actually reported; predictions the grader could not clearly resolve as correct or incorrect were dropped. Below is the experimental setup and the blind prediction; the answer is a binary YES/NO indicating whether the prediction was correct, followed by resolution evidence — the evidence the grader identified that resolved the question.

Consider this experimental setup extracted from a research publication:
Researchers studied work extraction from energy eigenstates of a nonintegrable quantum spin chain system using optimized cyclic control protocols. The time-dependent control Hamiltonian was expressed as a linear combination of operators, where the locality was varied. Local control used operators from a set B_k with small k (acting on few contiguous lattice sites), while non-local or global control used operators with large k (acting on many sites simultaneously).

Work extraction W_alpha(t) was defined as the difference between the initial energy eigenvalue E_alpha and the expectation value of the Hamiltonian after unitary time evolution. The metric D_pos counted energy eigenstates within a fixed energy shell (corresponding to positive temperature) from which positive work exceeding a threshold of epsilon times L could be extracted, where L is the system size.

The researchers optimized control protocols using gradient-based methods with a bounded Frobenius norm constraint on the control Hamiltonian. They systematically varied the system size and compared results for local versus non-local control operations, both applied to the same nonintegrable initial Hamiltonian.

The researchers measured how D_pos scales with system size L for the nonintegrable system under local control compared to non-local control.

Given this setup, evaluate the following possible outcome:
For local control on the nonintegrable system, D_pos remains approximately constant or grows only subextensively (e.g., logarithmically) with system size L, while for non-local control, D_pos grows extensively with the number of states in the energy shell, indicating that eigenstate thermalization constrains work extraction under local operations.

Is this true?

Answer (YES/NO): NO